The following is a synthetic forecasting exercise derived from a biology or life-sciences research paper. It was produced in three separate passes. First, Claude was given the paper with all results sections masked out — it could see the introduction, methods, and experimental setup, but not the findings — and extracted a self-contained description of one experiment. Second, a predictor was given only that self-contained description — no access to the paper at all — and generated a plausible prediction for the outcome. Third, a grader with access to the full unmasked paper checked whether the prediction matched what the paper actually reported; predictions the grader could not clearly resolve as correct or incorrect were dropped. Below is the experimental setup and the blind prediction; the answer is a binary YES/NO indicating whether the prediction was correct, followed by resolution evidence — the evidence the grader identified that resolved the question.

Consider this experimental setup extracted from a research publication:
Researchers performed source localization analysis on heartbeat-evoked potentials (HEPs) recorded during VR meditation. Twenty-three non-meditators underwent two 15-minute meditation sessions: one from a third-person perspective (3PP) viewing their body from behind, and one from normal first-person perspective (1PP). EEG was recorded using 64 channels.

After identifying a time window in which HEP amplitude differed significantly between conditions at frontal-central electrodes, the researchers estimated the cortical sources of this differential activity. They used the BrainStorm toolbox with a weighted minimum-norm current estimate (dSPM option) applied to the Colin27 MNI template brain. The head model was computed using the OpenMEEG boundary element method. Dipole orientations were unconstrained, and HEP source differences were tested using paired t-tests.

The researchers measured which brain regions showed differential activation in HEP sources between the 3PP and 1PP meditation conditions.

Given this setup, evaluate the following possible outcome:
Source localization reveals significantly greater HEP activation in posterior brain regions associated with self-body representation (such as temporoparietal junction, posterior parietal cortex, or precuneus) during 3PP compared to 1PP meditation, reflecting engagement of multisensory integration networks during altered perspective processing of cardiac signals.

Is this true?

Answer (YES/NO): NO